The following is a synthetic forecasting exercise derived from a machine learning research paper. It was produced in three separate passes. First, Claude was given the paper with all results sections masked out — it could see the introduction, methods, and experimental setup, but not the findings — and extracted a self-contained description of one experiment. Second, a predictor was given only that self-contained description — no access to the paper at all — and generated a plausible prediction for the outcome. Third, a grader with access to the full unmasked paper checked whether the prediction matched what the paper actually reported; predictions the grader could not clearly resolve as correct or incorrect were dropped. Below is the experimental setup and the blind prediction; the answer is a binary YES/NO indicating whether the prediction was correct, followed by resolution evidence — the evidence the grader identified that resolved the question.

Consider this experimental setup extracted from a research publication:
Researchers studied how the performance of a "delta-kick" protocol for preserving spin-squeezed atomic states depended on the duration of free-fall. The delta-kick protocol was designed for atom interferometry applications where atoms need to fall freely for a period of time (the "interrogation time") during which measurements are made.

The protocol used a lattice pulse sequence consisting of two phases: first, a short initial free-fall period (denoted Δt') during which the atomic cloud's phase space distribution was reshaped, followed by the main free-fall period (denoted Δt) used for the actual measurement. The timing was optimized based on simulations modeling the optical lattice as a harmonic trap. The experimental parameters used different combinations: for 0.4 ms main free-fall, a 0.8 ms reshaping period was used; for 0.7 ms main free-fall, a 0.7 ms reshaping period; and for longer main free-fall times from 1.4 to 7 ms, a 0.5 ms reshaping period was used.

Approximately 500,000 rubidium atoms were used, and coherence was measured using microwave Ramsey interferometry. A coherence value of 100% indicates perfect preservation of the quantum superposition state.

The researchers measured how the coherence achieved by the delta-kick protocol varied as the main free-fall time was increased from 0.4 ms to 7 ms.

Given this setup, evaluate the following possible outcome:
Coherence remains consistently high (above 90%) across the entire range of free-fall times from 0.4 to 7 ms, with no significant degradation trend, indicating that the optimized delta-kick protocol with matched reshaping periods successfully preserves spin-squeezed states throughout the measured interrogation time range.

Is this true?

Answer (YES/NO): NO